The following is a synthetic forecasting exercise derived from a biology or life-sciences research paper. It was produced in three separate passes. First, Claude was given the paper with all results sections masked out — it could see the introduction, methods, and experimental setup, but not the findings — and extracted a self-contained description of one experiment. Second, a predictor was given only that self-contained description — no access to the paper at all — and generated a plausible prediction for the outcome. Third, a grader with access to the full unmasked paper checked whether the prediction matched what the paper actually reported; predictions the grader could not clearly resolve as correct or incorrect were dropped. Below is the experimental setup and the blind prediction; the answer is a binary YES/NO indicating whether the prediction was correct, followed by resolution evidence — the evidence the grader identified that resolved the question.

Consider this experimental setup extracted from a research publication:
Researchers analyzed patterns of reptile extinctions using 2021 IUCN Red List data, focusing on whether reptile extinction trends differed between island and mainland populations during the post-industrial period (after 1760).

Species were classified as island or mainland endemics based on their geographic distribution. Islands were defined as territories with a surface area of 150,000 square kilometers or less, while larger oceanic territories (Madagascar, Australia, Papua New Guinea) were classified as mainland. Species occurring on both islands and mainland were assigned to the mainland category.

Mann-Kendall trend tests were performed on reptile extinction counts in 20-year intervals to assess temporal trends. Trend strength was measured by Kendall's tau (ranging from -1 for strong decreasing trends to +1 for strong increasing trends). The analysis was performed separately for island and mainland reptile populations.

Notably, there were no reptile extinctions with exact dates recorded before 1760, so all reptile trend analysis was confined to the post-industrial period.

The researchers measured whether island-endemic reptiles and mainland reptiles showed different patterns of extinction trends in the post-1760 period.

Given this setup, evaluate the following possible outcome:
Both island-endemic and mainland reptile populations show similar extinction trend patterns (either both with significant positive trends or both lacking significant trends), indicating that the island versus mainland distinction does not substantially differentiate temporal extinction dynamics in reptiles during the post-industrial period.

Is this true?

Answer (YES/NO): YES